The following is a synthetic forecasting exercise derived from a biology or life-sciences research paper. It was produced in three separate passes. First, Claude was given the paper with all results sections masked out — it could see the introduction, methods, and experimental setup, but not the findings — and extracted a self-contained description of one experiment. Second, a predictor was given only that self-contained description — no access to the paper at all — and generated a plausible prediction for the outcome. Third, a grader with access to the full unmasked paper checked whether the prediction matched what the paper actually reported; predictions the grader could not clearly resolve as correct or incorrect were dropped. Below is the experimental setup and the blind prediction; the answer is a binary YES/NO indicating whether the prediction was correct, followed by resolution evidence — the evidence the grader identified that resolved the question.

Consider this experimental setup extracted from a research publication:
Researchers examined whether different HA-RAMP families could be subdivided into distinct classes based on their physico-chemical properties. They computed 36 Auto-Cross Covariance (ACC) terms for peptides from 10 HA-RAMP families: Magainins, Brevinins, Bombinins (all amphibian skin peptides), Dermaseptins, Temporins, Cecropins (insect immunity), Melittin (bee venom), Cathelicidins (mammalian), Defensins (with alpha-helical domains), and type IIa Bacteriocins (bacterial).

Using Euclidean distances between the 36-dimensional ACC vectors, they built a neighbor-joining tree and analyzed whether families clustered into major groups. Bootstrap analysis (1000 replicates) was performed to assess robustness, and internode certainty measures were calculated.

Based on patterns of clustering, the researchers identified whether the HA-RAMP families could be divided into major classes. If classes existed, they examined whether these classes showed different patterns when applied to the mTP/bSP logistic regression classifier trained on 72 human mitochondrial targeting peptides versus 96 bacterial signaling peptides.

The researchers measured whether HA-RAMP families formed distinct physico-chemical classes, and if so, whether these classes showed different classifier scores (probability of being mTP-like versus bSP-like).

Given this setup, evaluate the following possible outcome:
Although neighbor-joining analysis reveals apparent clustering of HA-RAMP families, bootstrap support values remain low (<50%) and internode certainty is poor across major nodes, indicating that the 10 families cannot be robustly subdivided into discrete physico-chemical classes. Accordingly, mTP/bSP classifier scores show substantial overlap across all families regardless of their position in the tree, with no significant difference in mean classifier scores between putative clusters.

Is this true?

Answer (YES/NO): NO